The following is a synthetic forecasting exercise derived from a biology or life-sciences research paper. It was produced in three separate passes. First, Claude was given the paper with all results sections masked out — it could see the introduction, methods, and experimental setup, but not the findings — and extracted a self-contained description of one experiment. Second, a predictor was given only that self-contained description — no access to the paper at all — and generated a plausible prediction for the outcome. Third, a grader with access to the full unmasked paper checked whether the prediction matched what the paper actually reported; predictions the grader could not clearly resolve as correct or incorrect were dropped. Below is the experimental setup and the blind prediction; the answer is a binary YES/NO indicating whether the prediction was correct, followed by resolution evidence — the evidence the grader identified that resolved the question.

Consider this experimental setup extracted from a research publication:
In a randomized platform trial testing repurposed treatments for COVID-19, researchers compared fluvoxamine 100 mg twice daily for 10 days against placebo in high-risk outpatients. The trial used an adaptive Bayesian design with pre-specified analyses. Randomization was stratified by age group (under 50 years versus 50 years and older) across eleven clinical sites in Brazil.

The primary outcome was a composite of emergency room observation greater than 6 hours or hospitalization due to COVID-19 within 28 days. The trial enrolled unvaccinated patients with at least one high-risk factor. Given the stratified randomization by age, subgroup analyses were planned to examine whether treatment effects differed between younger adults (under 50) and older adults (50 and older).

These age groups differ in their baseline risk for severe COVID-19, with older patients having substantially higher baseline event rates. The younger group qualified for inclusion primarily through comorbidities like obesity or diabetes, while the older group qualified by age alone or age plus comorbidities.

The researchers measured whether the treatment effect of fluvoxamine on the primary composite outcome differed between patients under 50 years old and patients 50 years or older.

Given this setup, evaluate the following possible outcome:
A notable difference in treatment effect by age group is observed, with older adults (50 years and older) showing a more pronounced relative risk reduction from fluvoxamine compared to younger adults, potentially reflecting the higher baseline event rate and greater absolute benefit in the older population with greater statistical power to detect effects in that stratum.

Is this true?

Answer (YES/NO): NO